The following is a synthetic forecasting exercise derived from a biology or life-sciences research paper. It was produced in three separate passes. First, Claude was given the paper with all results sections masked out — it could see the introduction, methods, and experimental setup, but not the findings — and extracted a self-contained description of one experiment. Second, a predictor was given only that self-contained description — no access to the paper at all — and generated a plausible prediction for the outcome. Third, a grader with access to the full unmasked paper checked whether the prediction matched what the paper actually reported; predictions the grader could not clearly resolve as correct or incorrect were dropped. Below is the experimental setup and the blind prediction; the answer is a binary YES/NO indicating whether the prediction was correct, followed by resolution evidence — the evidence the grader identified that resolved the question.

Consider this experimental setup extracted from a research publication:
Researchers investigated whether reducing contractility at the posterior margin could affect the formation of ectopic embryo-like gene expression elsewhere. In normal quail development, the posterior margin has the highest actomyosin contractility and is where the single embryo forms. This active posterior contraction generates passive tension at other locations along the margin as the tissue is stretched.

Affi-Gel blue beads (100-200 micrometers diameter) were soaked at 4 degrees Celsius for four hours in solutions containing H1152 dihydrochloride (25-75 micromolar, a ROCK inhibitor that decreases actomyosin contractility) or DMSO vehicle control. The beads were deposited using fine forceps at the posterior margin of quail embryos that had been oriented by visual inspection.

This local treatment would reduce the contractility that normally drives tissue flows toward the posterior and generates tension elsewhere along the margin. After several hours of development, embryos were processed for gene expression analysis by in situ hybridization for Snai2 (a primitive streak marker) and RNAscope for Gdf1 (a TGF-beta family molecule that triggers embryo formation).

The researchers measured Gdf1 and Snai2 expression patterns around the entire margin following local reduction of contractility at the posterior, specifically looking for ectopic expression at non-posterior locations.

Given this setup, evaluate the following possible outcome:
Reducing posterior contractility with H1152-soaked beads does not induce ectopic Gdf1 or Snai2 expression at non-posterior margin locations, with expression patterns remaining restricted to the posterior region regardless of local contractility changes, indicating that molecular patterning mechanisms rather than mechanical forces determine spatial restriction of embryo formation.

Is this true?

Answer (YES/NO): NO